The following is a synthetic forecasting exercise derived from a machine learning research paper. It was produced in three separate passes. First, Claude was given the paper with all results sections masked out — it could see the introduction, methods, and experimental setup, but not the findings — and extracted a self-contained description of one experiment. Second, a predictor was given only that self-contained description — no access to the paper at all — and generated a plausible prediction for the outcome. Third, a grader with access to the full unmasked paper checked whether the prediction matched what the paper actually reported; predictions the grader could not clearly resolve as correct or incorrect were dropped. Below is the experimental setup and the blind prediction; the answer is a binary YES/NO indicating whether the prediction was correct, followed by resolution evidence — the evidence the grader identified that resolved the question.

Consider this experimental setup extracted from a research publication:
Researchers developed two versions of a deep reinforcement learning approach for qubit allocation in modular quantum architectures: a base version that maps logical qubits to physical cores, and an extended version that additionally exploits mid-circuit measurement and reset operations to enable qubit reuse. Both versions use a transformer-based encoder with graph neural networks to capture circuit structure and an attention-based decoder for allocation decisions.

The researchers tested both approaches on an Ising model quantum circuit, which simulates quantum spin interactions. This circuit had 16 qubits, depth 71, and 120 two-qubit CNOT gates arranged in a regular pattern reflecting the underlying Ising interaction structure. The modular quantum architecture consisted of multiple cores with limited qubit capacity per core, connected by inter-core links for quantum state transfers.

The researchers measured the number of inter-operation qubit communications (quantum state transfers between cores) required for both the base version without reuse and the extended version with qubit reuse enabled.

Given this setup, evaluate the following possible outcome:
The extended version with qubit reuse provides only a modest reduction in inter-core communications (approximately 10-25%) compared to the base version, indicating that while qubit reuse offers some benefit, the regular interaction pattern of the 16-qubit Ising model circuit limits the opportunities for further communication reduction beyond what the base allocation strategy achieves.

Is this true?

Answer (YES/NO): NO